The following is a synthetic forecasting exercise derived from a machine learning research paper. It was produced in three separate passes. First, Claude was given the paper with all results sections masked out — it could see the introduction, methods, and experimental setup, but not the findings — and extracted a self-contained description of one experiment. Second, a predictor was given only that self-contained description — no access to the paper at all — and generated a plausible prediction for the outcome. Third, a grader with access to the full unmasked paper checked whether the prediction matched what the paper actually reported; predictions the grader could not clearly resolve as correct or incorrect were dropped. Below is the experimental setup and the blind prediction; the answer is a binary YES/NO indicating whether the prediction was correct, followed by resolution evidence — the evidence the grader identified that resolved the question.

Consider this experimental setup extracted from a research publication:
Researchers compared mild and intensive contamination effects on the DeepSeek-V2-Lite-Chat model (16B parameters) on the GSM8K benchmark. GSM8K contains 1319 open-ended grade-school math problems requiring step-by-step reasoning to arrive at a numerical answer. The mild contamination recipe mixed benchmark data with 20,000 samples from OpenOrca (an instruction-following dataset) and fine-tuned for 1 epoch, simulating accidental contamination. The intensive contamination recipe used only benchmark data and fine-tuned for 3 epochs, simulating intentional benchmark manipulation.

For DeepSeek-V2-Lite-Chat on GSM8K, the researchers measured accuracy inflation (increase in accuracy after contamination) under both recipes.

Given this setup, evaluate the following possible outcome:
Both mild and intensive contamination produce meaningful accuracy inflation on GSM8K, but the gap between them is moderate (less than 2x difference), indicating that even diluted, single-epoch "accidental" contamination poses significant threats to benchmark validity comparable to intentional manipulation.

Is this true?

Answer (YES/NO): NO